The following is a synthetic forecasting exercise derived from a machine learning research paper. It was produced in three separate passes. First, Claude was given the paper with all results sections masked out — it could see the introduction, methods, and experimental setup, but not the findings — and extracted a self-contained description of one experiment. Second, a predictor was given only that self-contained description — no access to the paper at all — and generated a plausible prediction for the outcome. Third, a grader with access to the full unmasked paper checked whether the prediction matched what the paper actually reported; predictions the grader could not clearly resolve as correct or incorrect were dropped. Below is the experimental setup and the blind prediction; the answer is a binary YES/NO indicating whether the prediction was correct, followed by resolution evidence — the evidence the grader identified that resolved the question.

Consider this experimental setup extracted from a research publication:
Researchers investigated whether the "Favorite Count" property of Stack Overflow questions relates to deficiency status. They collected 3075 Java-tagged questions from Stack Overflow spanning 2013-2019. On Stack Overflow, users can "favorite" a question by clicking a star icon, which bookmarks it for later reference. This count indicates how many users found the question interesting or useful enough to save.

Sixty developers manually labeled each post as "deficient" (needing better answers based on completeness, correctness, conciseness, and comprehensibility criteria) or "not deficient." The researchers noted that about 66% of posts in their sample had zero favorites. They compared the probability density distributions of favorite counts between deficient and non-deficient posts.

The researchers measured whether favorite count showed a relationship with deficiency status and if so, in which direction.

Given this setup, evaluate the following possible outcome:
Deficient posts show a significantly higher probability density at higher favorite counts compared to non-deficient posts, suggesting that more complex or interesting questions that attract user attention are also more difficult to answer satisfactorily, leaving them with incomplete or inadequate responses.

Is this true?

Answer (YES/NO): NO